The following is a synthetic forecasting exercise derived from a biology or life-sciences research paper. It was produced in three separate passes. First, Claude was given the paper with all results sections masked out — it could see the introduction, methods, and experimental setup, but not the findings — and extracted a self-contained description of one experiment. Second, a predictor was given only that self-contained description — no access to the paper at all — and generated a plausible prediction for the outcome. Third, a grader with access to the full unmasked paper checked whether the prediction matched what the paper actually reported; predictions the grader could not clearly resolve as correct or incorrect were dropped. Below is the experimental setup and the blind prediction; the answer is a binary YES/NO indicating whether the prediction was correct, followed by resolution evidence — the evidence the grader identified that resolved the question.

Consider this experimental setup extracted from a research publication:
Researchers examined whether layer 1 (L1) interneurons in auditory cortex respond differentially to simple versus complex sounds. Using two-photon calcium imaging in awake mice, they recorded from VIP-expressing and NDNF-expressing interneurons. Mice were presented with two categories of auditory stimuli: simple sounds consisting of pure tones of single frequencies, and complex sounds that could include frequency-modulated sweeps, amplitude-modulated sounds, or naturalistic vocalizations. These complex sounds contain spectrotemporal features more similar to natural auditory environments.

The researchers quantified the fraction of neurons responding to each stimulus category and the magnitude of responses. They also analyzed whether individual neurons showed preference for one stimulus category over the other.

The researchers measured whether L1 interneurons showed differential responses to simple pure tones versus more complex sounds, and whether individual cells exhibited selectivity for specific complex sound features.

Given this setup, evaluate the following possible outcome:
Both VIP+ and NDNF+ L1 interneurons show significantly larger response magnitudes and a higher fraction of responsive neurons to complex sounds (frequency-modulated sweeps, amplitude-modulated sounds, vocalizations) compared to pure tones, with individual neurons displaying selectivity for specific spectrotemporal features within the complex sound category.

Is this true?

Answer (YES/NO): NO